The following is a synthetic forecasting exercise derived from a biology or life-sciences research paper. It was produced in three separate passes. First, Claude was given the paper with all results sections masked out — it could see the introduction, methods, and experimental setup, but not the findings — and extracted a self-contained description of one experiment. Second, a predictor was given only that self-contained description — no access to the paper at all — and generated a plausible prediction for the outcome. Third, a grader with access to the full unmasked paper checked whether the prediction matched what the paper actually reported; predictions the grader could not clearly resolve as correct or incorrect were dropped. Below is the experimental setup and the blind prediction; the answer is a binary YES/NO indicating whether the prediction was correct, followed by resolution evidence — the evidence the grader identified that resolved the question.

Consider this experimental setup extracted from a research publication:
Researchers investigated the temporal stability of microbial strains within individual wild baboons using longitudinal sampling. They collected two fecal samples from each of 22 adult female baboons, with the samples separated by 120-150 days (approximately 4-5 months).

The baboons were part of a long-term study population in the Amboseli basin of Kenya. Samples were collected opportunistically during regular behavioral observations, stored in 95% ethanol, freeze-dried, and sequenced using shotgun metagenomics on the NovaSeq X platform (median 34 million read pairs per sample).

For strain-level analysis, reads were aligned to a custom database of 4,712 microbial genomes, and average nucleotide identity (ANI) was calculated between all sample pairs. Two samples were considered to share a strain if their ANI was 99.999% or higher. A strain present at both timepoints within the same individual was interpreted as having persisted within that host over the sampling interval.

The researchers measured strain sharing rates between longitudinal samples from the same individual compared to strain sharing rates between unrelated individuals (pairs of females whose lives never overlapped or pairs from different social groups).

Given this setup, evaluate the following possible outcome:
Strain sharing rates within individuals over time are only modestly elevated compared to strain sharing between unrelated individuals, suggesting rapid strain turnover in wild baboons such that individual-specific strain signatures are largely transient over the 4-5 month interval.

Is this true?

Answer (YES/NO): YES